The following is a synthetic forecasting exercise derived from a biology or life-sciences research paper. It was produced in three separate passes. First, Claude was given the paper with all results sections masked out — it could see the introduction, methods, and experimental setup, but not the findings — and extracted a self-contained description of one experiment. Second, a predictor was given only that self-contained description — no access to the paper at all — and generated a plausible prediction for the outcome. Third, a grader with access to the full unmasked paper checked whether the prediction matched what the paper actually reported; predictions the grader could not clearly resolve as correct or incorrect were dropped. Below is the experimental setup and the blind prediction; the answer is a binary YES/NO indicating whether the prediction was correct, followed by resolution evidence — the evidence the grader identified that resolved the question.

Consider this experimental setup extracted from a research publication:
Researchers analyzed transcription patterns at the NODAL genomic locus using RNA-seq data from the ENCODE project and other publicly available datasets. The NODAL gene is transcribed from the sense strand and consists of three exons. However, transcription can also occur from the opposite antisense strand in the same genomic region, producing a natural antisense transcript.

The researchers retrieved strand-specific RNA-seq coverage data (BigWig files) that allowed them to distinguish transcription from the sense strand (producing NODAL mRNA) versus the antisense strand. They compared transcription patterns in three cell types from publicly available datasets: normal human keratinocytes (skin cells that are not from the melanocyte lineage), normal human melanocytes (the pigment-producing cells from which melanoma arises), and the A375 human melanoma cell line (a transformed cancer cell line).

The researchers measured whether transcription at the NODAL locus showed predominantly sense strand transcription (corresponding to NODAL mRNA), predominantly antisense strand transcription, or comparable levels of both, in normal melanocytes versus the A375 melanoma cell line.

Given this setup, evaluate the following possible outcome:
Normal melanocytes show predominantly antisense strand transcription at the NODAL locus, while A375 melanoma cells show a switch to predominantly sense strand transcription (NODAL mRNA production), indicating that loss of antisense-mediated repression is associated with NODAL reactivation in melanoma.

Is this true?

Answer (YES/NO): NO